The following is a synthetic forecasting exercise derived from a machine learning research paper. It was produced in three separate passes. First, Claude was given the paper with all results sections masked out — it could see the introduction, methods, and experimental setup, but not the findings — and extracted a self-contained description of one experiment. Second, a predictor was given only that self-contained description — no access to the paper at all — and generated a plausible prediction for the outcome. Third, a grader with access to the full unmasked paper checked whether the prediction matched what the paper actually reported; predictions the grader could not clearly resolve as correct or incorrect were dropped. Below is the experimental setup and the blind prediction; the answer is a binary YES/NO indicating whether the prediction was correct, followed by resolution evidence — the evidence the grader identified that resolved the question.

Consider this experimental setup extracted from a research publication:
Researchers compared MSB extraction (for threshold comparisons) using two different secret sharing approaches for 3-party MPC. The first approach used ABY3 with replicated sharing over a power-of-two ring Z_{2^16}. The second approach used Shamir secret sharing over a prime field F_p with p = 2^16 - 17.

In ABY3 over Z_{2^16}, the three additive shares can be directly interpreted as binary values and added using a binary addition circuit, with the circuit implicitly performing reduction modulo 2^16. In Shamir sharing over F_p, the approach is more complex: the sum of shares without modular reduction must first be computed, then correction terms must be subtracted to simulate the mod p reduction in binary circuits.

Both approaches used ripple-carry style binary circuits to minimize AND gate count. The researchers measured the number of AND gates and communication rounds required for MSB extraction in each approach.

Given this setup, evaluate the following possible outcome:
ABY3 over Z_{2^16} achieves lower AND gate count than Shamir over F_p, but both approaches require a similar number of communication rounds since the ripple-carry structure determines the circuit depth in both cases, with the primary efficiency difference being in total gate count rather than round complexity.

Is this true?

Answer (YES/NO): NO